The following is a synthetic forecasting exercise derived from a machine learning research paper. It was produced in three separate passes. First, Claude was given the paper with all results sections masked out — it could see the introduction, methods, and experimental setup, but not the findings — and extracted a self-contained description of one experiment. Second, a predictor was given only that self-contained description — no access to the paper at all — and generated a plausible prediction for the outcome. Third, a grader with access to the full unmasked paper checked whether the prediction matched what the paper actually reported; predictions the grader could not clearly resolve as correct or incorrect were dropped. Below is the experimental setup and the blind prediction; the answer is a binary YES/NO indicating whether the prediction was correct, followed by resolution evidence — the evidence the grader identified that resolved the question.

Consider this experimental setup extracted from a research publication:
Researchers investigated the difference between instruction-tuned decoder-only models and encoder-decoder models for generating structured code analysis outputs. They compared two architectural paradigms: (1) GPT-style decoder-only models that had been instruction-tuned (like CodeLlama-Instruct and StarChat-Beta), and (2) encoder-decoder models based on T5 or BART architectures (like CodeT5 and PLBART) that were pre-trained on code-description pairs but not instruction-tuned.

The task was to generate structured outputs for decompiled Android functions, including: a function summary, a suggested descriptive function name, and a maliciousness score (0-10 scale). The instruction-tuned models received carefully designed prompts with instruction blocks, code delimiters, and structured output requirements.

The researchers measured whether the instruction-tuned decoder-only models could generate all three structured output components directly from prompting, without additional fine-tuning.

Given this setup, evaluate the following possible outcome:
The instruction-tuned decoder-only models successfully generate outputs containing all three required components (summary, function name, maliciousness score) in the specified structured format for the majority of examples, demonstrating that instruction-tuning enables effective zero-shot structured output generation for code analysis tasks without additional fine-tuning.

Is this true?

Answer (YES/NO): YES